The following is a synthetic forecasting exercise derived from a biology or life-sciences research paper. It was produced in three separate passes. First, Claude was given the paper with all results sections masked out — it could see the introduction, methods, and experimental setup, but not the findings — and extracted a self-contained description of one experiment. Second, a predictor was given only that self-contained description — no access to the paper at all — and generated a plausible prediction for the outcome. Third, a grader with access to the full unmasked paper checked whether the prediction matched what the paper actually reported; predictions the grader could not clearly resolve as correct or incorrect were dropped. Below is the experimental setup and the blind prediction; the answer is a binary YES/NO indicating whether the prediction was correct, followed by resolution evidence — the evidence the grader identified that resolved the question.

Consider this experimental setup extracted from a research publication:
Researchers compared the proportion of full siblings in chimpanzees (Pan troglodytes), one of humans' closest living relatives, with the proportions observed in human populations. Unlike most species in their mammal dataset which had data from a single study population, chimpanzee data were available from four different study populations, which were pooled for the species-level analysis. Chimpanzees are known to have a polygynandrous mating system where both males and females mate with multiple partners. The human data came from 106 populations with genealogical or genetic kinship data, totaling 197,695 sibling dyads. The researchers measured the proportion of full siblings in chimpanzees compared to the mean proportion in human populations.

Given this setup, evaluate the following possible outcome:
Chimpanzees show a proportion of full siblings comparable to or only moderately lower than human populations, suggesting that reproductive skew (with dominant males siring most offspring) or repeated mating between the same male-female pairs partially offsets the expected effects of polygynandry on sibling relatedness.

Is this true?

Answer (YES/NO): NO